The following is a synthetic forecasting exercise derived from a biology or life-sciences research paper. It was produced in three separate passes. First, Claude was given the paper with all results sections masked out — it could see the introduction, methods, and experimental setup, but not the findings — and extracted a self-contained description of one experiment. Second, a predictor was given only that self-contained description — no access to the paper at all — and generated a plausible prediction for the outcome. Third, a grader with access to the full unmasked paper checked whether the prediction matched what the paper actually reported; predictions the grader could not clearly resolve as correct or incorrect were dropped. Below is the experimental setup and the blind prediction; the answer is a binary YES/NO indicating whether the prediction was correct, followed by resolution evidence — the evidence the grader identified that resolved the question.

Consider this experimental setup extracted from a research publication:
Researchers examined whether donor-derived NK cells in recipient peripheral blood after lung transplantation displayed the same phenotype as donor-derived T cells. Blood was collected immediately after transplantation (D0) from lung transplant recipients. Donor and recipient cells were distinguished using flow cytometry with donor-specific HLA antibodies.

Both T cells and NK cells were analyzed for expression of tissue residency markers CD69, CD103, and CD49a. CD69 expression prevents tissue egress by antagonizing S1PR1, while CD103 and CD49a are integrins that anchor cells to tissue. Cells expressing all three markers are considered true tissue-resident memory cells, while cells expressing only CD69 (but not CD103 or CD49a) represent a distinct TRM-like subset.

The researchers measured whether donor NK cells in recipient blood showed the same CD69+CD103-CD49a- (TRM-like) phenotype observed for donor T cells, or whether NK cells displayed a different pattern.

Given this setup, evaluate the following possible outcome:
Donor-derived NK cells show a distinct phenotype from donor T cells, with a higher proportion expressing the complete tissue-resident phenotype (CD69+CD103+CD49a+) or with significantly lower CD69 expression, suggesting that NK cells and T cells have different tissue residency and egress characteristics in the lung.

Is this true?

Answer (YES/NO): NO